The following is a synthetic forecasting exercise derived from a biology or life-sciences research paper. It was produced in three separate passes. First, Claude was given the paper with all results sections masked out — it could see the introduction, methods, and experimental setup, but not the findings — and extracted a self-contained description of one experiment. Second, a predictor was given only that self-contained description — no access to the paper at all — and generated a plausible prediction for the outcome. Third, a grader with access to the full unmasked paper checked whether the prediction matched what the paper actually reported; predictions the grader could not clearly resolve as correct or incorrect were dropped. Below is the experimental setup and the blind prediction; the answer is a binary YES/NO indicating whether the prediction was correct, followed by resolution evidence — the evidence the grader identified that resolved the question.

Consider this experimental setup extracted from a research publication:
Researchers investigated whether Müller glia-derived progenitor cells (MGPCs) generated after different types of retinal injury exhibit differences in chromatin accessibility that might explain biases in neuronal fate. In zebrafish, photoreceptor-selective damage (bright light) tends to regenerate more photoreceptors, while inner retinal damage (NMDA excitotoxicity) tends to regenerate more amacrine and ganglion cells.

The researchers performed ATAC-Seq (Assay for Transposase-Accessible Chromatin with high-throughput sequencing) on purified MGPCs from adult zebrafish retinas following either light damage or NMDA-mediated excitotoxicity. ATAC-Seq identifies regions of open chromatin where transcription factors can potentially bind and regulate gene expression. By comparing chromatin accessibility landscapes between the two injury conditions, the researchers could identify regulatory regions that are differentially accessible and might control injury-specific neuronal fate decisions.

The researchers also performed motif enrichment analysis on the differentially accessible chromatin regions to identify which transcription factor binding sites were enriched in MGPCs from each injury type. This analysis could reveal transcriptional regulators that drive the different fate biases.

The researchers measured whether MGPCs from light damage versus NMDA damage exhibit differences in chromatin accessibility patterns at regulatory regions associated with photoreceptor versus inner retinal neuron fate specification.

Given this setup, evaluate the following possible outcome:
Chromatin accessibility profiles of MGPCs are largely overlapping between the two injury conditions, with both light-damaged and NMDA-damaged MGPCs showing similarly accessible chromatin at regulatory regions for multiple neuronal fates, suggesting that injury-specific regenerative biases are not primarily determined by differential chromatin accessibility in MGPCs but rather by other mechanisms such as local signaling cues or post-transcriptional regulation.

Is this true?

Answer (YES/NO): NO